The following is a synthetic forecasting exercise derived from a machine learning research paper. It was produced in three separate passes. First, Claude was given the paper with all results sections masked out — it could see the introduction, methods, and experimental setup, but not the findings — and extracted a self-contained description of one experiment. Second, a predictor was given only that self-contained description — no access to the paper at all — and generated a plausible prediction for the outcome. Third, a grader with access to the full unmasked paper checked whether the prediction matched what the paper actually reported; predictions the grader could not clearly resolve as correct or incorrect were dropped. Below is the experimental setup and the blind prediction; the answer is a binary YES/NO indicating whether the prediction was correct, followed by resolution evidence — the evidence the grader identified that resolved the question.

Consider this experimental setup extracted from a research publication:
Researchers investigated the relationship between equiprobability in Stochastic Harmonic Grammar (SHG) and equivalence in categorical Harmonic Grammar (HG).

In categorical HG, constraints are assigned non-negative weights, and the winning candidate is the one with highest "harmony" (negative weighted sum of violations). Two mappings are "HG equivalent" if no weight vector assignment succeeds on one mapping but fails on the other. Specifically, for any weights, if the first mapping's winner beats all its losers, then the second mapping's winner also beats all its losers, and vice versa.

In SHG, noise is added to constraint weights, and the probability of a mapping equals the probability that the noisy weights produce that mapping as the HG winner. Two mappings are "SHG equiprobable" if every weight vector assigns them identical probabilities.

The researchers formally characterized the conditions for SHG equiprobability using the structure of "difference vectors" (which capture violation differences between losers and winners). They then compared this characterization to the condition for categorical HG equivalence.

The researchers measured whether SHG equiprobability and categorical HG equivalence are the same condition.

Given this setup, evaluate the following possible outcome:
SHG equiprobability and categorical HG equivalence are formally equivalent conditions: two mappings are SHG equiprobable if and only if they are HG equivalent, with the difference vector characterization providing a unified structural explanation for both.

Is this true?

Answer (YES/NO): YES